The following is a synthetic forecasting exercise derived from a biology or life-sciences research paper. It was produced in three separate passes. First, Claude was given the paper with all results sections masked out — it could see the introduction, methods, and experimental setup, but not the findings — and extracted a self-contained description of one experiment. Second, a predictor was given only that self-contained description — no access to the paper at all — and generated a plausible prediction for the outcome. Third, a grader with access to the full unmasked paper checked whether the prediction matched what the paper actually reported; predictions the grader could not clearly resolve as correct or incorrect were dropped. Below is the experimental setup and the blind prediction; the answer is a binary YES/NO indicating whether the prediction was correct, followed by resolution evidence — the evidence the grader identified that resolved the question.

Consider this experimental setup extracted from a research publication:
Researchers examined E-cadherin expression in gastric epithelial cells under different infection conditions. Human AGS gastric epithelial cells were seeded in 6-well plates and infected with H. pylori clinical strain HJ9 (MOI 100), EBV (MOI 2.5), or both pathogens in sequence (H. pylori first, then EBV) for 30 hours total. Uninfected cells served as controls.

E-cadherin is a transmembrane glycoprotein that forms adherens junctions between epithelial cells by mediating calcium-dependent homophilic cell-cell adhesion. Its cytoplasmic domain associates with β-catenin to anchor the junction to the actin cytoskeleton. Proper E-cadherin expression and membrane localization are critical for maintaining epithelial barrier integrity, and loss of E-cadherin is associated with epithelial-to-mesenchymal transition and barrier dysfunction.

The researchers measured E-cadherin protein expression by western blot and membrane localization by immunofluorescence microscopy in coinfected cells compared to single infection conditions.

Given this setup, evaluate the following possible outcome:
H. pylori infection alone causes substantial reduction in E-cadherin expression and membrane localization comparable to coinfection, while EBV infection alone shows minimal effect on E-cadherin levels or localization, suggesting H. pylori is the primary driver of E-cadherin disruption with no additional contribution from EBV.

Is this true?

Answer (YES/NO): NO